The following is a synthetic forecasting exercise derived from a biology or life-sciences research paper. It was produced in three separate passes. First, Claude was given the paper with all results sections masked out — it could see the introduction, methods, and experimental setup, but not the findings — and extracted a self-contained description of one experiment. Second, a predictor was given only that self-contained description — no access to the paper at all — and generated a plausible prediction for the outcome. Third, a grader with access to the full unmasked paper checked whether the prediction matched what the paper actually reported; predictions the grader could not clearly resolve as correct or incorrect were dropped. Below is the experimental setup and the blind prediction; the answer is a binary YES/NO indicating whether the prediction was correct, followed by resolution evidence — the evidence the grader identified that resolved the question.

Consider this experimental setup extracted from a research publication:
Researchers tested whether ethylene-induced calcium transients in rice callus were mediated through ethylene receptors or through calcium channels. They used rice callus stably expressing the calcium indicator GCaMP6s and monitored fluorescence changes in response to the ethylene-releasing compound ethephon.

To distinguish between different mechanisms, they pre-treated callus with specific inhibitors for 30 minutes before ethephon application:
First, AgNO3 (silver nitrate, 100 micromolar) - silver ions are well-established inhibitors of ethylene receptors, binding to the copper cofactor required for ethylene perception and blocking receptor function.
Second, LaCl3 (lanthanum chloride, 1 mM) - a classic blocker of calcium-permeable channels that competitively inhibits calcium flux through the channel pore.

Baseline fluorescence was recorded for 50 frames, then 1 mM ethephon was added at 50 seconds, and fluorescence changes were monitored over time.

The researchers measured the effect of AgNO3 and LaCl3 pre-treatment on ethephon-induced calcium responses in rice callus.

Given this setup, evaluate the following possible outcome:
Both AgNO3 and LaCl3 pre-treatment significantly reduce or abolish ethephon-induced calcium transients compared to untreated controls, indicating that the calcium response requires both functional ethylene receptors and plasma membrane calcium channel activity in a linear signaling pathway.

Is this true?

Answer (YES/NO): YES